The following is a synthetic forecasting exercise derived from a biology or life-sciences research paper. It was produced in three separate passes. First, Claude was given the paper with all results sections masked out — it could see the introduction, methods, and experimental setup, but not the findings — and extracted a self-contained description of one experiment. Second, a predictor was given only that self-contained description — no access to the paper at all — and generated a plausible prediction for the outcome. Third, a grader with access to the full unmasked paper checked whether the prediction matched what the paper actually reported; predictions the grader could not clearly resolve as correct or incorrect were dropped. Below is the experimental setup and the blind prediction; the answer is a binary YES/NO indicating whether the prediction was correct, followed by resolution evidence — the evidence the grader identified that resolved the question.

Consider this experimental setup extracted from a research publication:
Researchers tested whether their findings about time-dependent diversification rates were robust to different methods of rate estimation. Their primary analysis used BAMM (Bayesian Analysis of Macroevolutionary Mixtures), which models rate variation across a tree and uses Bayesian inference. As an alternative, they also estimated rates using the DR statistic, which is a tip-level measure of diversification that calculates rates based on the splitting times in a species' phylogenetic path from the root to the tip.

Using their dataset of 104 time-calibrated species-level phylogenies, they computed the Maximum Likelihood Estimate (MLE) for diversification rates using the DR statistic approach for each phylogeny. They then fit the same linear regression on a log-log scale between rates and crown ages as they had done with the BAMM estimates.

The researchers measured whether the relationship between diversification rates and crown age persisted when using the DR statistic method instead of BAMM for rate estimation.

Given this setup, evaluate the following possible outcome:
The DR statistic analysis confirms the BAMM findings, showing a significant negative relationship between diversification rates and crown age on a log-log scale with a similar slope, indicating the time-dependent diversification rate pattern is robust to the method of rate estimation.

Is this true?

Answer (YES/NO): YES